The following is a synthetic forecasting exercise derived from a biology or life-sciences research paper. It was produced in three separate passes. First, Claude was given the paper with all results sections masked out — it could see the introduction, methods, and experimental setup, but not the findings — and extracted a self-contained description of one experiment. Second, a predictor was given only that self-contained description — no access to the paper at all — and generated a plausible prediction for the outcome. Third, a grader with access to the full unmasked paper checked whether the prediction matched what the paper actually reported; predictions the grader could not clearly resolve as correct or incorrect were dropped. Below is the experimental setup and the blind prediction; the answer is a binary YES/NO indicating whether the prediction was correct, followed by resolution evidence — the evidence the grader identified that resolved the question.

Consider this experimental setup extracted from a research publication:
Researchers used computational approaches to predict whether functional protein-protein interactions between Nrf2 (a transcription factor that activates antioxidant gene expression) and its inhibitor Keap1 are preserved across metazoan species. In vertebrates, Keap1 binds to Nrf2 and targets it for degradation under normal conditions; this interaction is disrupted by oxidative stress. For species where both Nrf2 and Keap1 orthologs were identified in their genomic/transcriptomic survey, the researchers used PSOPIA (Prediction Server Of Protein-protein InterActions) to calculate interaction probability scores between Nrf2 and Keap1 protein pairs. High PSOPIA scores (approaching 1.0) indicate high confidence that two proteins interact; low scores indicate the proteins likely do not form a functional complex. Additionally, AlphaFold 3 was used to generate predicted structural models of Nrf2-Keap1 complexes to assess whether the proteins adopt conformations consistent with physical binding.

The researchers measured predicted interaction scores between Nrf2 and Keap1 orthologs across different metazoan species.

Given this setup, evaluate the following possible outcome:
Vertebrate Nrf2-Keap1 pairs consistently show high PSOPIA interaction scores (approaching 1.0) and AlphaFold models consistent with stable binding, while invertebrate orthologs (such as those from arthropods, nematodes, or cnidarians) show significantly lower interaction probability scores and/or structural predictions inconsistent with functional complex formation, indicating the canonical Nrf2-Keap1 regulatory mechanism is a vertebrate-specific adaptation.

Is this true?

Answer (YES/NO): NO